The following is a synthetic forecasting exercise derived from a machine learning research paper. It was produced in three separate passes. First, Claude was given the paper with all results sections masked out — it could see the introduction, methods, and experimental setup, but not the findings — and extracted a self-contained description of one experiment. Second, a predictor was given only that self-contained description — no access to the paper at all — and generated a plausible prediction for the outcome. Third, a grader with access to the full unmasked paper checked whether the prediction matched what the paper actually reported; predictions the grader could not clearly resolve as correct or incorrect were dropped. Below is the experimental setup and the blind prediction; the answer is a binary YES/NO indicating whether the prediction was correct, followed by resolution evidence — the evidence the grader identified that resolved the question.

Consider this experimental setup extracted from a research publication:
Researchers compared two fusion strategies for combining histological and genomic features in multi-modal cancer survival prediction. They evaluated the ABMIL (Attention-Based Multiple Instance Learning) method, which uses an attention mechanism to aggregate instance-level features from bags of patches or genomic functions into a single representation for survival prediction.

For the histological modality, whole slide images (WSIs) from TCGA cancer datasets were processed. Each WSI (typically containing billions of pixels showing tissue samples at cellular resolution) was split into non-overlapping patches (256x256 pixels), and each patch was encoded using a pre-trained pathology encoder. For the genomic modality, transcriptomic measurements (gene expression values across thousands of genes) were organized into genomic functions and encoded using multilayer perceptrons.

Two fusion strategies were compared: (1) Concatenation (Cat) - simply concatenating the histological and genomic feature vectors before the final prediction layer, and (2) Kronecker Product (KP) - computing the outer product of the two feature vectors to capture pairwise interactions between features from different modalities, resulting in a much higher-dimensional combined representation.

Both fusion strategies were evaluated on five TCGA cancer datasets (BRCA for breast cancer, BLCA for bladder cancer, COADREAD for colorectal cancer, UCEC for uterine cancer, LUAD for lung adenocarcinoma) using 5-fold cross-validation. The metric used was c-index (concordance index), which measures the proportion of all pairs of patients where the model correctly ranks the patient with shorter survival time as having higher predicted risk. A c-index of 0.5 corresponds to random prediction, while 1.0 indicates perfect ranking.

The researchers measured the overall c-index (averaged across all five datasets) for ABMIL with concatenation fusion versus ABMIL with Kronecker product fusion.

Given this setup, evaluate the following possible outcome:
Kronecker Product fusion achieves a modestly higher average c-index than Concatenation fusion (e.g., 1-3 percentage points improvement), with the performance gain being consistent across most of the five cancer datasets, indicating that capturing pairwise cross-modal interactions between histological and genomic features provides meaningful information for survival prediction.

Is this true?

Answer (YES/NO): YES